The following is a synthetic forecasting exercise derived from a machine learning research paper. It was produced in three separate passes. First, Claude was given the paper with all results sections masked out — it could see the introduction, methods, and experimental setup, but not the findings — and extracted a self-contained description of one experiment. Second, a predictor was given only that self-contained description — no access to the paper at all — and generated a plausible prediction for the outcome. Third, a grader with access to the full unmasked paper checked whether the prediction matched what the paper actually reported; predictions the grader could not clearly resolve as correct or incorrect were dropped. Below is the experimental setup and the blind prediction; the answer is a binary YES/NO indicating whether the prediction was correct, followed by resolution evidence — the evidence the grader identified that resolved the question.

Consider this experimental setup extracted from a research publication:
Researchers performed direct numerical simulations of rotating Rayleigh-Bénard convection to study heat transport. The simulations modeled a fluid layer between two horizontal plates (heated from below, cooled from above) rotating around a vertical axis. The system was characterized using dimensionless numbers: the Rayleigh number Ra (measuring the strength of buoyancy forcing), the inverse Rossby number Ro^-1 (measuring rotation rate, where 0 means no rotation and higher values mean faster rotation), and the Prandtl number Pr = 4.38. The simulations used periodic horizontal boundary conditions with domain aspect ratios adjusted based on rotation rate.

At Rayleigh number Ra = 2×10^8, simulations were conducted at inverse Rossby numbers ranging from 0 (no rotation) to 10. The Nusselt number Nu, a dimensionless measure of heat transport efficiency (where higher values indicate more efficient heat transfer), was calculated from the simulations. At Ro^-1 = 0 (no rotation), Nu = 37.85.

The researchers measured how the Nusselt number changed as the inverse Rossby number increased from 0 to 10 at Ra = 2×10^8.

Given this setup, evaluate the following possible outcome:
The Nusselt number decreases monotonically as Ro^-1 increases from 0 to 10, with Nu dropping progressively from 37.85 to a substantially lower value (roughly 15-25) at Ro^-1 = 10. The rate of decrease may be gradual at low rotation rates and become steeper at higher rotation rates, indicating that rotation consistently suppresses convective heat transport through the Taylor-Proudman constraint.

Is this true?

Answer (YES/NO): NO